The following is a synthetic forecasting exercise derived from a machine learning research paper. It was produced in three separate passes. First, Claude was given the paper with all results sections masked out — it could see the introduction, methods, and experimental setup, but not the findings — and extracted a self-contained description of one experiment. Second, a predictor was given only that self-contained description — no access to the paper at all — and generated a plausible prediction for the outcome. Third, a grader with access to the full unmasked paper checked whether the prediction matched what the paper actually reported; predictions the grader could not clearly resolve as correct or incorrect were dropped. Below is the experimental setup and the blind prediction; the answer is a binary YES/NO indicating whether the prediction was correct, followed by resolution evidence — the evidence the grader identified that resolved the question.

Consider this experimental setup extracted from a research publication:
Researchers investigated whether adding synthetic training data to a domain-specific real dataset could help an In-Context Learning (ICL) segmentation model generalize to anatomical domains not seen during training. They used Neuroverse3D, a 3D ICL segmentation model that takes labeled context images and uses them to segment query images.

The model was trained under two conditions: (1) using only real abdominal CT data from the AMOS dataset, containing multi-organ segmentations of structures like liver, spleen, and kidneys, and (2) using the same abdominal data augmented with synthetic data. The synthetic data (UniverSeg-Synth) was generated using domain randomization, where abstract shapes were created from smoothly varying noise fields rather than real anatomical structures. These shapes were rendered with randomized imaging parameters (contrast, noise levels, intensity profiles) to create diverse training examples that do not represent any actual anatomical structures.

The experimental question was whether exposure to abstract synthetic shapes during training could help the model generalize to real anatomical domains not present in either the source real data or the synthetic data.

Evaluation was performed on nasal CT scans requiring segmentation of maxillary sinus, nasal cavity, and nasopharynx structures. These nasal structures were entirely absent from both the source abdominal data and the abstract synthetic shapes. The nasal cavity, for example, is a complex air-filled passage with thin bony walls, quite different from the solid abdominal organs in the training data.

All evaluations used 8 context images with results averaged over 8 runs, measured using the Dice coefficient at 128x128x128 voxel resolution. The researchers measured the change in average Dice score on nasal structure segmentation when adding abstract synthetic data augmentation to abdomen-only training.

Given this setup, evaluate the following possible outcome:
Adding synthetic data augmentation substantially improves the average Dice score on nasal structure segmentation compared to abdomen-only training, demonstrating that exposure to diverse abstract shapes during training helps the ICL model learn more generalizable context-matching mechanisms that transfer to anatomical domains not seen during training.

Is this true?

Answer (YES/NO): YES